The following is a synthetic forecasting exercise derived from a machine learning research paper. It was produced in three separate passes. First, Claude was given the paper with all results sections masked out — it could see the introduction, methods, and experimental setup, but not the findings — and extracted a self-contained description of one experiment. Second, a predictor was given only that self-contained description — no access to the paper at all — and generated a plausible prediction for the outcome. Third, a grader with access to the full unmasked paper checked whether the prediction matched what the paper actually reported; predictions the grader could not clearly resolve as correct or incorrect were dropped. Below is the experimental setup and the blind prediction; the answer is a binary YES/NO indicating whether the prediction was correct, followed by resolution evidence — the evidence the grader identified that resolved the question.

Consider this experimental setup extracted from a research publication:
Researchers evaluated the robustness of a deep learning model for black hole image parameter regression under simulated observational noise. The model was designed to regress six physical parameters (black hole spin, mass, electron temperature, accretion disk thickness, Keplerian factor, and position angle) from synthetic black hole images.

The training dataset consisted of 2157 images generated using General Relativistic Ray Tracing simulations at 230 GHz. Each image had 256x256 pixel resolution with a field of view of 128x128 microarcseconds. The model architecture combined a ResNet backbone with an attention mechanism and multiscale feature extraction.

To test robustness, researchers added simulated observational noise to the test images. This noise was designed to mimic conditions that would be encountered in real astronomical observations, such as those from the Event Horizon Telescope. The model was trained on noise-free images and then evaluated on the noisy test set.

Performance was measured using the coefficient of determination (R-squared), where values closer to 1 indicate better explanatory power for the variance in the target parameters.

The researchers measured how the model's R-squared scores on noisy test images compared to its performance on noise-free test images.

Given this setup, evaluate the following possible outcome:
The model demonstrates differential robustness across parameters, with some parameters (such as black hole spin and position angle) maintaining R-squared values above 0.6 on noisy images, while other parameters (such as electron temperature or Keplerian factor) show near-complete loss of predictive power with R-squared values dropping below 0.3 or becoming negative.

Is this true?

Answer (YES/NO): NO